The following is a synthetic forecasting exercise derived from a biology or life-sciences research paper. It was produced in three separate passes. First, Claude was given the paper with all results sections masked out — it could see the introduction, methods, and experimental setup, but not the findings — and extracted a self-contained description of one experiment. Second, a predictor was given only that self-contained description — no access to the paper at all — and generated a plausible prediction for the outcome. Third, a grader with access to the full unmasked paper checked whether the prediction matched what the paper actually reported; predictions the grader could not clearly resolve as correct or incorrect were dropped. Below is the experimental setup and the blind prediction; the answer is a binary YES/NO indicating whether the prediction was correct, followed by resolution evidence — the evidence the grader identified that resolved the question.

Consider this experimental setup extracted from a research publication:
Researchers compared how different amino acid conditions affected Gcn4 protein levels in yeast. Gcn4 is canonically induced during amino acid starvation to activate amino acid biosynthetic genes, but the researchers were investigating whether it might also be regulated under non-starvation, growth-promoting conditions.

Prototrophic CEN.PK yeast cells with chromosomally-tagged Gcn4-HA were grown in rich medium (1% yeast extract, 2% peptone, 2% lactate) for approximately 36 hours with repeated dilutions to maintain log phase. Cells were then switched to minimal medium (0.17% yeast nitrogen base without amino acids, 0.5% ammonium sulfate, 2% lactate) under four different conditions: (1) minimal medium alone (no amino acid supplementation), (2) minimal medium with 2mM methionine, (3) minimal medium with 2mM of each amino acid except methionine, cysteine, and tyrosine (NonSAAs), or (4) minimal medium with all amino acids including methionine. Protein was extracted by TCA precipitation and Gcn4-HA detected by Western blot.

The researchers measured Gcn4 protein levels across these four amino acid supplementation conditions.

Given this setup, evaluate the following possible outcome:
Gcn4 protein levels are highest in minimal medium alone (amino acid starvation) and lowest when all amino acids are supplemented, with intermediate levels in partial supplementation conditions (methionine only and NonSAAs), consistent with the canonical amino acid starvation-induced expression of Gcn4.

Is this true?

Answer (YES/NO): NO